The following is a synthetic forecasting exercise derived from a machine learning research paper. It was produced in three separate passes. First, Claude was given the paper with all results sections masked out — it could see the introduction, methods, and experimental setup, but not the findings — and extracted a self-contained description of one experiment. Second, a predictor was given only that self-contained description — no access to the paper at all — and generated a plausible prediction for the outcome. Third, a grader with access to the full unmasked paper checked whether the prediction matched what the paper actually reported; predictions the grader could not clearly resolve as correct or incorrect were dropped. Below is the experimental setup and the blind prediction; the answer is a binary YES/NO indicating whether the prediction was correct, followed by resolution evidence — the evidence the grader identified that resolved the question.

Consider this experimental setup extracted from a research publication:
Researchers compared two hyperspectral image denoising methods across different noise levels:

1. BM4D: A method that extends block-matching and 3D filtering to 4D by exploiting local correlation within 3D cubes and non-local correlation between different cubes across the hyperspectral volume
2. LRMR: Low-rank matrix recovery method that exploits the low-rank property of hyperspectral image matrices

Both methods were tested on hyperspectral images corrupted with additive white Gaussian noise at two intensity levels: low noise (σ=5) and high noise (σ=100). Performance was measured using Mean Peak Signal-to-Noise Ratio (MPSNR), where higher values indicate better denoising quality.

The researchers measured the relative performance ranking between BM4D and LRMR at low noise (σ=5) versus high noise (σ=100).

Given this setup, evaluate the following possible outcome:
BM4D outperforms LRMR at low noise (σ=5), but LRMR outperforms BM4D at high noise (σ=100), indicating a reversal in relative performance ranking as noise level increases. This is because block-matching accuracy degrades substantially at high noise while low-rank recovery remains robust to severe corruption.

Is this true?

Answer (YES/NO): YES